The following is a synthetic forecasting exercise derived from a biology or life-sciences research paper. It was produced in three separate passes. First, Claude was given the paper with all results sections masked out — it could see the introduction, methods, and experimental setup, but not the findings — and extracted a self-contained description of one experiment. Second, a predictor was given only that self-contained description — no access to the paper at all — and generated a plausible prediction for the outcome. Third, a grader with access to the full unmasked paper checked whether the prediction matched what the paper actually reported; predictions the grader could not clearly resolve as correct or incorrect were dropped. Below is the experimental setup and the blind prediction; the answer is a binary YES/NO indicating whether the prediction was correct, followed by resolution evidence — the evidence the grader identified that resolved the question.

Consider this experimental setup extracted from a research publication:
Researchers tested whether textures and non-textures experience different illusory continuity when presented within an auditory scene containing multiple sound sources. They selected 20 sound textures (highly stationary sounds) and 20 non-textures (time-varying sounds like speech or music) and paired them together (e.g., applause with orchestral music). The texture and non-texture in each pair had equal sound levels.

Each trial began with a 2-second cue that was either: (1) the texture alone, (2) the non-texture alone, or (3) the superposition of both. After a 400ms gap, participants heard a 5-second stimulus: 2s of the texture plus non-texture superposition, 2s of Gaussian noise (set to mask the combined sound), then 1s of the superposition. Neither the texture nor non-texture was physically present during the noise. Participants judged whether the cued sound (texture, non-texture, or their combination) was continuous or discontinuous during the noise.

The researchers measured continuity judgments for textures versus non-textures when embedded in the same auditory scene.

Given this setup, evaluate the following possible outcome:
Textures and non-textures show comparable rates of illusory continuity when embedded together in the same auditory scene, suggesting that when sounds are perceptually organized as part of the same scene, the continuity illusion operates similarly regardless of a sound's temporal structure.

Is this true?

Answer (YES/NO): NO